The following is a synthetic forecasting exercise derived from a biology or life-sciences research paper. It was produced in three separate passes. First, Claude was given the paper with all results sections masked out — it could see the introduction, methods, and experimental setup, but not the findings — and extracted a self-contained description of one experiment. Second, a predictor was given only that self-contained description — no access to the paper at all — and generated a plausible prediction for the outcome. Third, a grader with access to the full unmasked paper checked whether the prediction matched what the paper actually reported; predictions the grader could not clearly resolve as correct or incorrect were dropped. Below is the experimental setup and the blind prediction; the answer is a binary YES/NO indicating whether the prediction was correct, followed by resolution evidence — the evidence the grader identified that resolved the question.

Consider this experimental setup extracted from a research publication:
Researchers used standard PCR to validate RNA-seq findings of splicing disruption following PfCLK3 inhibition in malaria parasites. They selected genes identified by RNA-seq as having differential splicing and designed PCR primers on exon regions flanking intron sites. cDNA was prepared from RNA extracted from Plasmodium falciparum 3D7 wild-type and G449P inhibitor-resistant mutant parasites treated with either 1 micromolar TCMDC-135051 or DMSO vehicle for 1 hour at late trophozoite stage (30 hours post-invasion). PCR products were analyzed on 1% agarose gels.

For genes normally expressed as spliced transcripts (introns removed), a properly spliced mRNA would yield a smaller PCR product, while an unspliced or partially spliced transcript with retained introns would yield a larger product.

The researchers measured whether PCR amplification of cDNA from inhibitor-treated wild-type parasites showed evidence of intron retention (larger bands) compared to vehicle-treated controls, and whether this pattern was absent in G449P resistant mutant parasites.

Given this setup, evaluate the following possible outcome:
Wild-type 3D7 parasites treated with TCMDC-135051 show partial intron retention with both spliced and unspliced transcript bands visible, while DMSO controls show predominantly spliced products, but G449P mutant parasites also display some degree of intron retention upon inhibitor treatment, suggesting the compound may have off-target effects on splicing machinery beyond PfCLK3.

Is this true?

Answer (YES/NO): NO